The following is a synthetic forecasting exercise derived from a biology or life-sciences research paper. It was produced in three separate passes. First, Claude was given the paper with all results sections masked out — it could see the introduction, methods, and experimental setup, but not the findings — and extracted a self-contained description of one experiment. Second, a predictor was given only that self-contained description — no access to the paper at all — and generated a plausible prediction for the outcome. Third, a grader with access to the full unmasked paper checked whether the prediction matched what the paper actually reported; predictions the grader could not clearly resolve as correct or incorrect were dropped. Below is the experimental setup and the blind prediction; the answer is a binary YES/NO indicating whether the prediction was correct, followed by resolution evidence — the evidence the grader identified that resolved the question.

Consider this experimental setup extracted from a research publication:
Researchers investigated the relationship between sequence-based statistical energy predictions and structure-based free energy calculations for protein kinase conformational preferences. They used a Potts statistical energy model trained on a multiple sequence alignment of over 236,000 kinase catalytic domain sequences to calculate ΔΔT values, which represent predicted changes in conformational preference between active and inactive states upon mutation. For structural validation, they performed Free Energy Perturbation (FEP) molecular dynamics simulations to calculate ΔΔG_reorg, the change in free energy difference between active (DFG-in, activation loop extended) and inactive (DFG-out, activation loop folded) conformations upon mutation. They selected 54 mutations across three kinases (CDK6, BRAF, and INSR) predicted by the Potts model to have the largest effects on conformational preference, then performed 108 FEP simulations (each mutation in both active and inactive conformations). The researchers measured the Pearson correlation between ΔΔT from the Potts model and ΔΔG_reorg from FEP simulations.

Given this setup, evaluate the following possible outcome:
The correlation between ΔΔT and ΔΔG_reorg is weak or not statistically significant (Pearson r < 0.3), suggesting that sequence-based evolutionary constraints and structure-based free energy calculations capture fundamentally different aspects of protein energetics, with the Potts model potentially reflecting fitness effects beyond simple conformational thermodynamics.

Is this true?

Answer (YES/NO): NO